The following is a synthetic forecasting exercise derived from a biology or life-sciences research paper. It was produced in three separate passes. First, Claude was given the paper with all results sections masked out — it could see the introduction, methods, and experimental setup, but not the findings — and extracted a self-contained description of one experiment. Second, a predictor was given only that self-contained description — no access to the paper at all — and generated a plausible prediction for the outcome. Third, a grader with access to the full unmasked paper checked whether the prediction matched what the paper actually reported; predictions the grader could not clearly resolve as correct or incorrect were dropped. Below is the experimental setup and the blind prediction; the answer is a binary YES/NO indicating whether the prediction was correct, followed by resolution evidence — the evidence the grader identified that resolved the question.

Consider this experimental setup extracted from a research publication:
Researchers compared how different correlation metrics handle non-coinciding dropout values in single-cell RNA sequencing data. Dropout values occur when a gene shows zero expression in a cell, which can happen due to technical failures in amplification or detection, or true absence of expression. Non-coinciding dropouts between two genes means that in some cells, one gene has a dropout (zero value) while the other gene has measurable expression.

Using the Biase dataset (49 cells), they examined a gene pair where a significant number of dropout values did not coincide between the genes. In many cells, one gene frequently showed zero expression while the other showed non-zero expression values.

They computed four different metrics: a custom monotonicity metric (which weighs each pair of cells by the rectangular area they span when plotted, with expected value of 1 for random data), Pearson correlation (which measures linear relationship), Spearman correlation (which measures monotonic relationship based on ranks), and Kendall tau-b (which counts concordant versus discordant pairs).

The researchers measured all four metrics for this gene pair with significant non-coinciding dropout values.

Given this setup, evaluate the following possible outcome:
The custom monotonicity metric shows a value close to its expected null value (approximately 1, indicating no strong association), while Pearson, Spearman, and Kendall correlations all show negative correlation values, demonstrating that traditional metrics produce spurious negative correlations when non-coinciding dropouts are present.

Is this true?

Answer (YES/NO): NO